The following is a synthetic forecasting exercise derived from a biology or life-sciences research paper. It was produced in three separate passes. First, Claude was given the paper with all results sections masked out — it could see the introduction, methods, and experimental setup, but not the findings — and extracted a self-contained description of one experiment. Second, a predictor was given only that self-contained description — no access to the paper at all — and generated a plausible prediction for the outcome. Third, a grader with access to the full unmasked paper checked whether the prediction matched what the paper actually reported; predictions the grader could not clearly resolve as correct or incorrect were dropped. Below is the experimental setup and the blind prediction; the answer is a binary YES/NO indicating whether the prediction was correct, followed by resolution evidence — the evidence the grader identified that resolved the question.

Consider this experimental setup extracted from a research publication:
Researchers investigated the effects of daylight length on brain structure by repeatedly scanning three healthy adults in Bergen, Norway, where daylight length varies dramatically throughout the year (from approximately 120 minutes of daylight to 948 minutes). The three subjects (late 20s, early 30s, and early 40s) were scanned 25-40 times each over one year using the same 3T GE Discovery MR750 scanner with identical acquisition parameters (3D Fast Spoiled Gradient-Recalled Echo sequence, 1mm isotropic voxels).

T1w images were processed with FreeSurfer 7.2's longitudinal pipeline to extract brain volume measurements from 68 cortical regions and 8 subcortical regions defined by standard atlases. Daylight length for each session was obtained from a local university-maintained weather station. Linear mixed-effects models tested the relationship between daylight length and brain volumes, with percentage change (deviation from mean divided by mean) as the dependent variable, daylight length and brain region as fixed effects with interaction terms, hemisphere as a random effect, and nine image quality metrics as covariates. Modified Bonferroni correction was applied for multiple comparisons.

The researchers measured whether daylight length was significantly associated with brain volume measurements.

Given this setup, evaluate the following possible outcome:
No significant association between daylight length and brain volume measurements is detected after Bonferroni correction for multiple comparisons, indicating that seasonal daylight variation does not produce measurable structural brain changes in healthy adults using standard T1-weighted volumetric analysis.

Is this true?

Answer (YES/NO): NO